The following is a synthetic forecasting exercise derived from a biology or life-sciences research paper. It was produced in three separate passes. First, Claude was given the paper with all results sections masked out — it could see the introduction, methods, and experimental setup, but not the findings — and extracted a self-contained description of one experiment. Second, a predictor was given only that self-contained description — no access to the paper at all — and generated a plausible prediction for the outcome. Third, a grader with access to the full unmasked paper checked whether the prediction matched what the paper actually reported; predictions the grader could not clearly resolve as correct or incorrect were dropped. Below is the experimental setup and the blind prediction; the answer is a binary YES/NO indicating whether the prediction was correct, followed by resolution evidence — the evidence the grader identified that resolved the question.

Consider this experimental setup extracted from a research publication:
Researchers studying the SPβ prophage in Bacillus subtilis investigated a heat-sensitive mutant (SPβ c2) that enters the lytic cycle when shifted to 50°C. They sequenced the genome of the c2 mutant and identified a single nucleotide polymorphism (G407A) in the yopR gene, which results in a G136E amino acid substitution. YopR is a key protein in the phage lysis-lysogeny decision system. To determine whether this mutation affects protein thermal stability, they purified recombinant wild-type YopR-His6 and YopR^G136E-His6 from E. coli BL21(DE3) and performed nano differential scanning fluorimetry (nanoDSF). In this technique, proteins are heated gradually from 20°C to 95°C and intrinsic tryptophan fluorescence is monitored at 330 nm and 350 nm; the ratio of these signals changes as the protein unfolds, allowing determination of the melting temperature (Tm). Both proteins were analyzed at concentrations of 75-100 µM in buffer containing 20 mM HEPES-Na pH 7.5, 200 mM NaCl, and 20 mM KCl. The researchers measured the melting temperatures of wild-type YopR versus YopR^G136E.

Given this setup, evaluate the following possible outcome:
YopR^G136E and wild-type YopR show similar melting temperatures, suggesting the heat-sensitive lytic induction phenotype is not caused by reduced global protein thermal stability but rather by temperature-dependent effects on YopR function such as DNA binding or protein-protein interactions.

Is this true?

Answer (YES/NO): NO